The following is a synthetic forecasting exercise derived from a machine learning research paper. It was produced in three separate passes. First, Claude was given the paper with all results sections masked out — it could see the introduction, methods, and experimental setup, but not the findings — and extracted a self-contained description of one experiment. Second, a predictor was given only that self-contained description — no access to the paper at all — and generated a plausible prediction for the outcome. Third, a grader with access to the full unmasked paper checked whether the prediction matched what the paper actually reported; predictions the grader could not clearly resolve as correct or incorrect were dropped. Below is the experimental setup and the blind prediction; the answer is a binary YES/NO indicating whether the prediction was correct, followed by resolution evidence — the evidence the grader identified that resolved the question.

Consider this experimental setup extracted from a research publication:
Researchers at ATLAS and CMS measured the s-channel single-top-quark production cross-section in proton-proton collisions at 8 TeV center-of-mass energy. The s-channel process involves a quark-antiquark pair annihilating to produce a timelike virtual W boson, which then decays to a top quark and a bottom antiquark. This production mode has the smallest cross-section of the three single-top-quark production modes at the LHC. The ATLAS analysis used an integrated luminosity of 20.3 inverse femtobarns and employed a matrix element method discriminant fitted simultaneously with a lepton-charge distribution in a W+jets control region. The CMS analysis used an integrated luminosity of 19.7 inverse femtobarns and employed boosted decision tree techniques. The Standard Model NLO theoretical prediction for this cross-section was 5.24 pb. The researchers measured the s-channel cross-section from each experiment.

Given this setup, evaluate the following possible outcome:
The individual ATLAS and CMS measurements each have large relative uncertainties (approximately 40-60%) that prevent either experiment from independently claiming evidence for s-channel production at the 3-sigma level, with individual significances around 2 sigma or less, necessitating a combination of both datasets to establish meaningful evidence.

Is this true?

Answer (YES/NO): NO